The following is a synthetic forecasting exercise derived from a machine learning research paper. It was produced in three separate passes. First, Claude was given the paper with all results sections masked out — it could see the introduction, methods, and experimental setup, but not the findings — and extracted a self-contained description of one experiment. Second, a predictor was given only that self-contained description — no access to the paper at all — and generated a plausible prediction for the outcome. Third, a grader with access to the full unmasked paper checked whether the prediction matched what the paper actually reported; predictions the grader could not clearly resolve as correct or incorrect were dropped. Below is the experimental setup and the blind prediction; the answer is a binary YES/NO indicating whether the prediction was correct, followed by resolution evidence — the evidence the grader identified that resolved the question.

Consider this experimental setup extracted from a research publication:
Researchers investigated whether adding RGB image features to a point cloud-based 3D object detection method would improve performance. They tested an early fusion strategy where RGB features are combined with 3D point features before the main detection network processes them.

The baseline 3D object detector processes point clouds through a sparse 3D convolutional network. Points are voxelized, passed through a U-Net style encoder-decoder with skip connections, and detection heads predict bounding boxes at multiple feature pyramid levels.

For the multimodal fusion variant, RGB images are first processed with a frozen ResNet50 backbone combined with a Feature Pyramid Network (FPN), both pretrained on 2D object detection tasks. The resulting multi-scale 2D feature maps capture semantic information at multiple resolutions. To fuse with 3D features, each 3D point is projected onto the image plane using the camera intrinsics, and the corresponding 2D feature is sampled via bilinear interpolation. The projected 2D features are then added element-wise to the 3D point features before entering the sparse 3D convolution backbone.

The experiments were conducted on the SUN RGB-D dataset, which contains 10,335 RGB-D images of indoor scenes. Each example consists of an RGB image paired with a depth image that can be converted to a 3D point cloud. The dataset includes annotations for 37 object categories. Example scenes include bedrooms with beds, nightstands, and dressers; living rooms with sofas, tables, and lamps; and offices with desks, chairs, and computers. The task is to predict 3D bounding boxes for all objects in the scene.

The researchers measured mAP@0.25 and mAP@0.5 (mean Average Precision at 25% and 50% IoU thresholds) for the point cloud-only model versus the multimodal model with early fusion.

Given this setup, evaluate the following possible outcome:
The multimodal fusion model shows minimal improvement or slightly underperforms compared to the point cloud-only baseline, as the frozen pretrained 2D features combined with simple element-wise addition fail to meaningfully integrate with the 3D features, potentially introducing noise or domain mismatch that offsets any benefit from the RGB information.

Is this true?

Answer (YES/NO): NO